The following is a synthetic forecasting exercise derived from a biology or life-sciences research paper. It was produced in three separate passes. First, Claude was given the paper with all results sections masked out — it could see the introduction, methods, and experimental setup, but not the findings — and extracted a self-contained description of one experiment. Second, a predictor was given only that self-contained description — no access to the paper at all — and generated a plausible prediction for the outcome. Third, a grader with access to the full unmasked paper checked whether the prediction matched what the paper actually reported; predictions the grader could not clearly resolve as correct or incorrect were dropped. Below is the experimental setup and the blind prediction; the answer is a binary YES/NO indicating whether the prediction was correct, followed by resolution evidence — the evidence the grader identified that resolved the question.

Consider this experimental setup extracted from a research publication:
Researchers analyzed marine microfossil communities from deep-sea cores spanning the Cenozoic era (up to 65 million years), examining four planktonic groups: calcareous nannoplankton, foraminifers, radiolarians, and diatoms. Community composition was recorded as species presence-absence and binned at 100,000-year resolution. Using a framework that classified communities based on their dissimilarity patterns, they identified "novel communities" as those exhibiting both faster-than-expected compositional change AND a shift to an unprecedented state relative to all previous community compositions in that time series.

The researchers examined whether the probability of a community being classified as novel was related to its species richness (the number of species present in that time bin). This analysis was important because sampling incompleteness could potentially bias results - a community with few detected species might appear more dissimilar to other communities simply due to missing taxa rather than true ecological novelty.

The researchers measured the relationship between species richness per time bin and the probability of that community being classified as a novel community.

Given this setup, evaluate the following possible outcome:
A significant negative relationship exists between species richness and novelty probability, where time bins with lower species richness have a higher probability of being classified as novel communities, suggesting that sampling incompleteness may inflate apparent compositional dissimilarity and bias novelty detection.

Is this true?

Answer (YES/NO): YES